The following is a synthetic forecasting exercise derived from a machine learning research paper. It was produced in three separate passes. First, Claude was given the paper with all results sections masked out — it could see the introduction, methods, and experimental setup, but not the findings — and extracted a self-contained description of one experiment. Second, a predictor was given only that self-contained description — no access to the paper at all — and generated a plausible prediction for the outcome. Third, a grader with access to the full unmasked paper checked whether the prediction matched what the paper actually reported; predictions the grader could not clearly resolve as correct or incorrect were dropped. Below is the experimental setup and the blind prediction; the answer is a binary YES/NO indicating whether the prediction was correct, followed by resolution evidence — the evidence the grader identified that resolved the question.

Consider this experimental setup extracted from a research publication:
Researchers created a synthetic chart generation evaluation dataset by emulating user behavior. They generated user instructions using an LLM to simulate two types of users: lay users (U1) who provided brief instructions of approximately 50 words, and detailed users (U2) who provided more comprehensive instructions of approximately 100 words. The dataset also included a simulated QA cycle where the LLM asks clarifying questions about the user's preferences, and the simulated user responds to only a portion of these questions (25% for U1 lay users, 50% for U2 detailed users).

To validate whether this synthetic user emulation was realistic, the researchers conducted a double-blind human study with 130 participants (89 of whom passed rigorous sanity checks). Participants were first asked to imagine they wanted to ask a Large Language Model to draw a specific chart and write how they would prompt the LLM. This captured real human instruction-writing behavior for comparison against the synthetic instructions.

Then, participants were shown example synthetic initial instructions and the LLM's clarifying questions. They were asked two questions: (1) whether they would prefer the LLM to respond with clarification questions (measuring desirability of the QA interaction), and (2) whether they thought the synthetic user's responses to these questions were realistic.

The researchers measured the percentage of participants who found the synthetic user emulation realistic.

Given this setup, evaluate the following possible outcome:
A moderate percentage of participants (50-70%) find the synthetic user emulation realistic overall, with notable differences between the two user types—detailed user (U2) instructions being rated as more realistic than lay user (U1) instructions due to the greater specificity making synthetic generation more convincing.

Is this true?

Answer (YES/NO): NO